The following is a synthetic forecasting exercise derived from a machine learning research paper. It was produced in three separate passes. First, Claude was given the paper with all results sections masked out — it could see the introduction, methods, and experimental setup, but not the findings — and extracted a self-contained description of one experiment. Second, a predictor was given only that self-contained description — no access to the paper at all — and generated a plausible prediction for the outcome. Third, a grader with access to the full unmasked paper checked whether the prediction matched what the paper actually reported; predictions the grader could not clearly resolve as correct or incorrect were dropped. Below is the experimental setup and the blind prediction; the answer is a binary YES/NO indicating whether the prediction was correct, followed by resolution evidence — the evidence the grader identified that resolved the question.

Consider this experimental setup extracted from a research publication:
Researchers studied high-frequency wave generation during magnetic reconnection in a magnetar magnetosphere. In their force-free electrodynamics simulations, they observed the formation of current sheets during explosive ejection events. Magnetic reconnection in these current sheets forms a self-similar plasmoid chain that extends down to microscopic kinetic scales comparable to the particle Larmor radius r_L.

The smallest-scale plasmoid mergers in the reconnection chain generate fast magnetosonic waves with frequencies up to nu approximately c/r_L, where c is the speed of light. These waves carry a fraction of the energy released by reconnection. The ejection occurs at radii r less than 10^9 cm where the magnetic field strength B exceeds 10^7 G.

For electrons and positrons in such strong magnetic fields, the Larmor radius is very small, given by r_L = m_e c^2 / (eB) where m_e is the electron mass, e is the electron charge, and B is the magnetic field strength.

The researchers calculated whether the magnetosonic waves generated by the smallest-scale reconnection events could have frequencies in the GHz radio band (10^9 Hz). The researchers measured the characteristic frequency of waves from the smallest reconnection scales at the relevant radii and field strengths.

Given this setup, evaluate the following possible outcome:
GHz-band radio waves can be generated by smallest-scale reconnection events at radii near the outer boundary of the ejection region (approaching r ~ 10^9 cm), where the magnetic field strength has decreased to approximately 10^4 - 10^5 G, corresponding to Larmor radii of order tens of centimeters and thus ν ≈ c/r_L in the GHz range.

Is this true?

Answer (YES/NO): NO